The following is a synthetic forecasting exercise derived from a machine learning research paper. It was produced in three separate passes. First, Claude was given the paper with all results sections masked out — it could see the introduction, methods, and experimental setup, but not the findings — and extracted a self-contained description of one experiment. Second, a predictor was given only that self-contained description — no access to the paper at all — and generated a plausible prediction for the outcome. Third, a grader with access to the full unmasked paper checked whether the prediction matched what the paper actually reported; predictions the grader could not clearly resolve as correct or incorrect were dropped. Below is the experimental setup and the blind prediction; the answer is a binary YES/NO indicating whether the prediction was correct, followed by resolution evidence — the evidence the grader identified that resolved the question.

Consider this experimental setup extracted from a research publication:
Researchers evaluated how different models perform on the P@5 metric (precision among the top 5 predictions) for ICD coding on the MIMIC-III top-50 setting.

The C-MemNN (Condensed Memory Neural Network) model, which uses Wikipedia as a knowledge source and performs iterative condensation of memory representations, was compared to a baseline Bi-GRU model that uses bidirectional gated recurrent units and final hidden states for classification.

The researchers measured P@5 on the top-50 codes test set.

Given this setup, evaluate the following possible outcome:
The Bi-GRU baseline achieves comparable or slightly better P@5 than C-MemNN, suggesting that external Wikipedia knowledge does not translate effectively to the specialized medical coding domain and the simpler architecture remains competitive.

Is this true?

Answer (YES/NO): NO